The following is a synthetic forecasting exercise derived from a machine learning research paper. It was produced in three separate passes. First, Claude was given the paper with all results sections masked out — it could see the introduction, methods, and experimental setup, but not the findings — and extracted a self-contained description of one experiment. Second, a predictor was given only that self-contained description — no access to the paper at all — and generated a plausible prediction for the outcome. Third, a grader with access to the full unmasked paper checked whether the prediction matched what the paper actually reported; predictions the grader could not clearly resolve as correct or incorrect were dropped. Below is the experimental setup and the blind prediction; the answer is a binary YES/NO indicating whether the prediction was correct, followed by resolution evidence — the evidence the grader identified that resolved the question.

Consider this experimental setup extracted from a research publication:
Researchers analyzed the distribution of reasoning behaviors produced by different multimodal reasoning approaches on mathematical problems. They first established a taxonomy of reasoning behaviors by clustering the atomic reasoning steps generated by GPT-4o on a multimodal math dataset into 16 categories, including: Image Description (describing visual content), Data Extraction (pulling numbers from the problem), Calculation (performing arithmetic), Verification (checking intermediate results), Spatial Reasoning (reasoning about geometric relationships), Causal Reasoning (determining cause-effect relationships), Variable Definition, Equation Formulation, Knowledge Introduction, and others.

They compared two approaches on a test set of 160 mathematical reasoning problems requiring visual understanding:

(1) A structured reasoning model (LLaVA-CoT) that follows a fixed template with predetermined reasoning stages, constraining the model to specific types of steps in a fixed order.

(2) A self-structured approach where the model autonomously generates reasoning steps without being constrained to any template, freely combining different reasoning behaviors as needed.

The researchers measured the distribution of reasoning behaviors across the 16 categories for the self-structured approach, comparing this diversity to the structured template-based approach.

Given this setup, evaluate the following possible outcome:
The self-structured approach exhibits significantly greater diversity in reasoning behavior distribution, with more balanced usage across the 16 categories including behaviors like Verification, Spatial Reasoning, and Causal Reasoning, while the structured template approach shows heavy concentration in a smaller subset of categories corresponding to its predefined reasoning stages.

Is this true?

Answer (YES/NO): YES